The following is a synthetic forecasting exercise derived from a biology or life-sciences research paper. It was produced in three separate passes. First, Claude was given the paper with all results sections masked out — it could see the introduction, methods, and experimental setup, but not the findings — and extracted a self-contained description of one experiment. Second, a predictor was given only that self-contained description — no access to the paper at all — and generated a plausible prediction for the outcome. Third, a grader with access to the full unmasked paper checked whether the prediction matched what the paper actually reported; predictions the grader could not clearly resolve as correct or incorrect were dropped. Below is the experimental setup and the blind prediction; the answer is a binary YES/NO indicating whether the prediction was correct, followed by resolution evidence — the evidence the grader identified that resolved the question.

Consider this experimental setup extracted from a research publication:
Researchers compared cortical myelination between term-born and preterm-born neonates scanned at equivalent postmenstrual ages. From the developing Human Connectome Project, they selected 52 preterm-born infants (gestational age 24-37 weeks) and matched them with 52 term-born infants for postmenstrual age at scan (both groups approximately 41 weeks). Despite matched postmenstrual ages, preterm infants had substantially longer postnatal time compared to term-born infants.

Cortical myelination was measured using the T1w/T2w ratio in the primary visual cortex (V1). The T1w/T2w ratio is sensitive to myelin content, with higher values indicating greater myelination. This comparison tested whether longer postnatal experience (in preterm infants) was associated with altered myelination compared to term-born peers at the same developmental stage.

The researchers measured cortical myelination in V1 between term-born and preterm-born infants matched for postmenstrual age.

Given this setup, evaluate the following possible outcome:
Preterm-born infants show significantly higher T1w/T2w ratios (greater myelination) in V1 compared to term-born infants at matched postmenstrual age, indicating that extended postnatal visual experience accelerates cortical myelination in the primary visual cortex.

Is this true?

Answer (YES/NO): NO